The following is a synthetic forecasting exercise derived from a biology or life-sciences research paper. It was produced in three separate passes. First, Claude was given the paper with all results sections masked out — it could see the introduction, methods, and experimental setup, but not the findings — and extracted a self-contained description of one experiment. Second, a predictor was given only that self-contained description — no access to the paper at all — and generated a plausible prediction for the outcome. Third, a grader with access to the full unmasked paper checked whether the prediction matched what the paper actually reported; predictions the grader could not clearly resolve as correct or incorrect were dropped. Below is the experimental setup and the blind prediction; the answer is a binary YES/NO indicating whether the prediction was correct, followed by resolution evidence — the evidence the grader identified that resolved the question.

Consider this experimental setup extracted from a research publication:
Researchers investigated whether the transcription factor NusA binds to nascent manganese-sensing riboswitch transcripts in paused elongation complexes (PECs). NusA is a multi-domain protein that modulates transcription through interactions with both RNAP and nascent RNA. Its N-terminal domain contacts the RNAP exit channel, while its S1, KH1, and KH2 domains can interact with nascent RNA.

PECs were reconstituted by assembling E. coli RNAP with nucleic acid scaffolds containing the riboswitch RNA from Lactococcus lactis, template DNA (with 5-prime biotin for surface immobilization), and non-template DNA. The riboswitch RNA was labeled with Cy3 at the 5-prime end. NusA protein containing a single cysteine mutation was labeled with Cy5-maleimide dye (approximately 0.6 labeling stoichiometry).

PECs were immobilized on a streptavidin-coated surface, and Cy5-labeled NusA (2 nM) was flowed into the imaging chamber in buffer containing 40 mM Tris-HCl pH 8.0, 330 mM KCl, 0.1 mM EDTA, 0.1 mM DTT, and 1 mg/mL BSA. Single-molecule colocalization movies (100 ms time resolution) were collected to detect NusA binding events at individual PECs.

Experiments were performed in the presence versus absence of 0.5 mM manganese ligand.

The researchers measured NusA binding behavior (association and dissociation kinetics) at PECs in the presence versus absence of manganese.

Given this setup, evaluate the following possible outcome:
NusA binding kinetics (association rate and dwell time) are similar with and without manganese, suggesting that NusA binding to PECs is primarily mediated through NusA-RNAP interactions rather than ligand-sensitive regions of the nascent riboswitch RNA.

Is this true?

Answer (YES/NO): NO